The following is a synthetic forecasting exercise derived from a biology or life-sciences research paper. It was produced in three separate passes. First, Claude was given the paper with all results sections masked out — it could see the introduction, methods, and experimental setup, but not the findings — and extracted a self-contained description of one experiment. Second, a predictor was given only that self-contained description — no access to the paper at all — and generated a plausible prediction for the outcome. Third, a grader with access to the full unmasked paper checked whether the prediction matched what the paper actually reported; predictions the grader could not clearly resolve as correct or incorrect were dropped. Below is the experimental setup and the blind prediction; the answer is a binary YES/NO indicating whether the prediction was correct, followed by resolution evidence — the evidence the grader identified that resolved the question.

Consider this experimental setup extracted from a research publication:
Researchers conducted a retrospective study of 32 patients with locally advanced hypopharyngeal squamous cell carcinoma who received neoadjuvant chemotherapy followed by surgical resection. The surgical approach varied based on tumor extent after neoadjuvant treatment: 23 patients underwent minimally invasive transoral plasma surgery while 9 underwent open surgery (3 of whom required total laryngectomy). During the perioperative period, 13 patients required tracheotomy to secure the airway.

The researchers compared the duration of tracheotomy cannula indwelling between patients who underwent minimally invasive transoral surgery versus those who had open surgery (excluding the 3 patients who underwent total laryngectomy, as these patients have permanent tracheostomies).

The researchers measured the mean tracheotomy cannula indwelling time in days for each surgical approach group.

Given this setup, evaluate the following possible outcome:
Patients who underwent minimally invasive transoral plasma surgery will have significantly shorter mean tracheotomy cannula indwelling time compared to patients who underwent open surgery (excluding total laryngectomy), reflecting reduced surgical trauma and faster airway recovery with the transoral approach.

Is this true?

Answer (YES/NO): YES